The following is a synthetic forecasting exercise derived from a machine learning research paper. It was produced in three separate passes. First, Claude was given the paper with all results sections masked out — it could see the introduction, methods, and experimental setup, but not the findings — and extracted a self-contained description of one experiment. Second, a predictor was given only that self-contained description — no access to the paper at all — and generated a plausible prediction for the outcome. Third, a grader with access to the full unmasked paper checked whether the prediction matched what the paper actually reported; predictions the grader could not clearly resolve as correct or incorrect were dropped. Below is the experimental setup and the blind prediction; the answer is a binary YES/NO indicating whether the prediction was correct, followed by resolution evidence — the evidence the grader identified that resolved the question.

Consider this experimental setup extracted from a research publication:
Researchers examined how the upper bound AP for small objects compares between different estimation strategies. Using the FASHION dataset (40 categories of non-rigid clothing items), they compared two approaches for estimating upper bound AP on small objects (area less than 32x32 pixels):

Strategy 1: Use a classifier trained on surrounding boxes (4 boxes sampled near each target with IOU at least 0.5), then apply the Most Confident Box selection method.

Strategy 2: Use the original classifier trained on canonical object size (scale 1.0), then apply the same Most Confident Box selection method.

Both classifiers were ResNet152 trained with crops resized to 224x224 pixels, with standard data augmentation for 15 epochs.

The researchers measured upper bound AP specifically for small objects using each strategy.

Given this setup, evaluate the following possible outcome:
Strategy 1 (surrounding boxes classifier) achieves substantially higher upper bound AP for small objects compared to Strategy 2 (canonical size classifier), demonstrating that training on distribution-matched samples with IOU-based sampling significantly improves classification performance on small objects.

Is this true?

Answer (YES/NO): YES